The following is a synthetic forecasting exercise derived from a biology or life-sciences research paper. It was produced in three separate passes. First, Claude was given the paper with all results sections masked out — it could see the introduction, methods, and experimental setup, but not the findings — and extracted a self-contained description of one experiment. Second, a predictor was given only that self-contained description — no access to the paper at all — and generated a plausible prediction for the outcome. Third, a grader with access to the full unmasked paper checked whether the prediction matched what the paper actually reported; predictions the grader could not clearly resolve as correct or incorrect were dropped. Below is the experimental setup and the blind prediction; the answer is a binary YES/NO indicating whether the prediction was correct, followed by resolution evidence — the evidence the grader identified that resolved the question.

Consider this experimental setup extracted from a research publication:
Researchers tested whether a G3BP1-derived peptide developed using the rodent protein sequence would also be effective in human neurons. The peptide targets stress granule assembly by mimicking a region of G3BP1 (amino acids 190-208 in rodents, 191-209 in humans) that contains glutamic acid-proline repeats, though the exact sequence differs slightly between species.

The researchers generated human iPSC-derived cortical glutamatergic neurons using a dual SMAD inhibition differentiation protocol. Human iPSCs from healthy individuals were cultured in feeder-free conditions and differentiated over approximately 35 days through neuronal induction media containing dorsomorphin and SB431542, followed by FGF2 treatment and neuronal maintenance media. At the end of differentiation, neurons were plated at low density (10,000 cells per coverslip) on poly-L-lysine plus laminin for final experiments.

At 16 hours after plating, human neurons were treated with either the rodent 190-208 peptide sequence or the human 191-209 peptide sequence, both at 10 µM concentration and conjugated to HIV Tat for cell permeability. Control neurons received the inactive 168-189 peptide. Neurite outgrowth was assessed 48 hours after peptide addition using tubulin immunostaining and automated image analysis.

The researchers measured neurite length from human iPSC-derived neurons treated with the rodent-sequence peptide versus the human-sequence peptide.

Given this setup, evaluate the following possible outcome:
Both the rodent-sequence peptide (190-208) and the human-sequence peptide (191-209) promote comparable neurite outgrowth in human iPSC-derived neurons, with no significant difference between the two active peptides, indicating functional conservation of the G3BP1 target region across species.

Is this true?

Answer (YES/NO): YES